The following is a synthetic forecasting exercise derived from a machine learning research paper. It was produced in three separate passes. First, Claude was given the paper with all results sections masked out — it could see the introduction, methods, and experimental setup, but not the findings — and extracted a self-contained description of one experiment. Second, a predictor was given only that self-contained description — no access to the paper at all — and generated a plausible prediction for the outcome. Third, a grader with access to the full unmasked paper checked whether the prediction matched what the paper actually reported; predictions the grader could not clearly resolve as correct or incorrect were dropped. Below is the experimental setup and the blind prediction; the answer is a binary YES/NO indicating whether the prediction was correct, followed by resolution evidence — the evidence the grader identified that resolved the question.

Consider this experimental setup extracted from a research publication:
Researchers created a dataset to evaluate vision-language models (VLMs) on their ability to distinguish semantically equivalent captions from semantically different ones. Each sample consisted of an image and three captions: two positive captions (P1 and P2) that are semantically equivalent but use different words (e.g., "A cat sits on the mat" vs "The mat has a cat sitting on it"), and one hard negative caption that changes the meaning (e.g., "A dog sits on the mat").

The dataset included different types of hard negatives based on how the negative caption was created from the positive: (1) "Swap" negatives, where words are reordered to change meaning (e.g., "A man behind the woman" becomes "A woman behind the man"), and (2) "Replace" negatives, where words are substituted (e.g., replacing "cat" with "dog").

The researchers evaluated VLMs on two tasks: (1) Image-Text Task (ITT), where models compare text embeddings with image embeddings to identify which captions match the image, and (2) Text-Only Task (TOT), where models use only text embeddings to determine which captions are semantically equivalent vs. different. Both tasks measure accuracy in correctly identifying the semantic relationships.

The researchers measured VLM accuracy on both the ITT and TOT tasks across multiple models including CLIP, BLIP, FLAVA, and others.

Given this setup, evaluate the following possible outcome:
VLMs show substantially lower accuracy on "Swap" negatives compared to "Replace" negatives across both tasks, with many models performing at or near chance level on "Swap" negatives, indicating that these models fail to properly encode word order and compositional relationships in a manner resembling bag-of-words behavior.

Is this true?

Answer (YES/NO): YES